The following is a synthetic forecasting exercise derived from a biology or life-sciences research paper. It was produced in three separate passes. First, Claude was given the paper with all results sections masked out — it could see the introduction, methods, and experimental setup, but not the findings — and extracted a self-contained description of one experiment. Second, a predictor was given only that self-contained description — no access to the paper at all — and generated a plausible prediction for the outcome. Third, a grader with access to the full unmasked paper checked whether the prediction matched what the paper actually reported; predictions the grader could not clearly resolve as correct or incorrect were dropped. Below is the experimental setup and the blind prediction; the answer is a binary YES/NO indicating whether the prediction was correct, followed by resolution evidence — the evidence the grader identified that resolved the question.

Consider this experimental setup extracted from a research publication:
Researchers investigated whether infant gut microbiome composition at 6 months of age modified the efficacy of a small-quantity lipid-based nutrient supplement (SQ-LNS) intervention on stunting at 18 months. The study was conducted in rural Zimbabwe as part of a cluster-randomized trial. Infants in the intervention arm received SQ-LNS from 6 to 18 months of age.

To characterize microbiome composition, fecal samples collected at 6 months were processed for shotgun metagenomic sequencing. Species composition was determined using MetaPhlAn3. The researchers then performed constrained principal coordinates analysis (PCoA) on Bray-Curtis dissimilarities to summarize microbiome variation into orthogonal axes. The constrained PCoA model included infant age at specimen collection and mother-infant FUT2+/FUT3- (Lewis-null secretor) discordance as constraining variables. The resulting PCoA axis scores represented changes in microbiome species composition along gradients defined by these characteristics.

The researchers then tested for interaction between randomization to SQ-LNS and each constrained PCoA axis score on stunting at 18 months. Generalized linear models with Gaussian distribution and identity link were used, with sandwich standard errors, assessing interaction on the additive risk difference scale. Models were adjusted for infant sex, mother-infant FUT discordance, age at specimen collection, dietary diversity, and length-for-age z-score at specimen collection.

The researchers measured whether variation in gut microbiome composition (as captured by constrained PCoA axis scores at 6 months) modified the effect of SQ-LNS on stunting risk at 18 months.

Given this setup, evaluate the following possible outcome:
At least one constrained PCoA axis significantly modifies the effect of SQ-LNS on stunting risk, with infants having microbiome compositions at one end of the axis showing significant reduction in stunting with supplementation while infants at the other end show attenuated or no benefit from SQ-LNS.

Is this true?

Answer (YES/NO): YES